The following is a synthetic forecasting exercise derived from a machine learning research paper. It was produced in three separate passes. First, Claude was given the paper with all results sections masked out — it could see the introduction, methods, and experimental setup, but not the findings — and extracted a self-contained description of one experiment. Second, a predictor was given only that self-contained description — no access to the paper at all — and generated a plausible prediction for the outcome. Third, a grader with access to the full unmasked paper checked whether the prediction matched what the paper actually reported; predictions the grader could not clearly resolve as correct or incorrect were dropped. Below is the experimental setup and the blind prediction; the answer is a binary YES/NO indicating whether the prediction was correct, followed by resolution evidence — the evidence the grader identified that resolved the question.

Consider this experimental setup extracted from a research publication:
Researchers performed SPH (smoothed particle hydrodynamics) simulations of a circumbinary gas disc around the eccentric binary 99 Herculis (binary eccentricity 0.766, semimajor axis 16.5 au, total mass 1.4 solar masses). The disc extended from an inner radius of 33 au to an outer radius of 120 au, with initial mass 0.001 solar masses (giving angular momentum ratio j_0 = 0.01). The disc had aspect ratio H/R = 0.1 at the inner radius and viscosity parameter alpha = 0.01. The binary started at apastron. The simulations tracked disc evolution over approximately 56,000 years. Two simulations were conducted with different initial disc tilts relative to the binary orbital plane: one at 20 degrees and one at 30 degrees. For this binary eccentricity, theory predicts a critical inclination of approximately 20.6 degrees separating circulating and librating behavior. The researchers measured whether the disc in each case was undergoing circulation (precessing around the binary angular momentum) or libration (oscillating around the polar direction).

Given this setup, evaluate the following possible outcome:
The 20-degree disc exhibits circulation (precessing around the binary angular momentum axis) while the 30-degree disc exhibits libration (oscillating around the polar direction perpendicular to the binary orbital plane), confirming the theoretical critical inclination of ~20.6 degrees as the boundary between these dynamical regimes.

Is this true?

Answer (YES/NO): YES